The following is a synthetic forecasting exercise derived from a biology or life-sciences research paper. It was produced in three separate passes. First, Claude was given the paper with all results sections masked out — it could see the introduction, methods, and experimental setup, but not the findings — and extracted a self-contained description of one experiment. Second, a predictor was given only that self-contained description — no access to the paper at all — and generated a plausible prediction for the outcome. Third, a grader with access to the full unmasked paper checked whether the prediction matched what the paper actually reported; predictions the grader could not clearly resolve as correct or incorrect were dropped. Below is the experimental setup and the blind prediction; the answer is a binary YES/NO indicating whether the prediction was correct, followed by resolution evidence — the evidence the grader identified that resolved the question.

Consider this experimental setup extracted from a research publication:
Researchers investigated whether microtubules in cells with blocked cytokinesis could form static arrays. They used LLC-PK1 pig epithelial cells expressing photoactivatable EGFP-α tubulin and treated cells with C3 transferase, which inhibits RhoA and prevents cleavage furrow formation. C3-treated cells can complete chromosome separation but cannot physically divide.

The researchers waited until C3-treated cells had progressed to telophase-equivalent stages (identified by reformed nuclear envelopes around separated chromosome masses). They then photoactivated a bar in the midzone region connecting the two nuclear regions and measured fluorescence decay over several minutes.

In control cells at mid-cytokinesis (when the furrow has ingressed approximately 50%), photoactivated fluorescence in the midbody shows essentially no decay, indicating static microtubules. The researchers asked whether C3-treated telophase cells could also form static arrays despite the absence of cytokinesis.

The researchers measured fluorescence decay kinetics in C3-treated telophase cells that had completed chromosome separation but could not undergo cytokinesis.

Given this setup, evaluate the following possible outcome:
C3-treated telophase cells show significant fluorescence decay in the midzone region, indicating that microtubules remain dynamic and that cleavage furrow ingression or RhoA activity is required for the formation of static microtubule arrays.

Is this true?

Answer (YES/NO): YES